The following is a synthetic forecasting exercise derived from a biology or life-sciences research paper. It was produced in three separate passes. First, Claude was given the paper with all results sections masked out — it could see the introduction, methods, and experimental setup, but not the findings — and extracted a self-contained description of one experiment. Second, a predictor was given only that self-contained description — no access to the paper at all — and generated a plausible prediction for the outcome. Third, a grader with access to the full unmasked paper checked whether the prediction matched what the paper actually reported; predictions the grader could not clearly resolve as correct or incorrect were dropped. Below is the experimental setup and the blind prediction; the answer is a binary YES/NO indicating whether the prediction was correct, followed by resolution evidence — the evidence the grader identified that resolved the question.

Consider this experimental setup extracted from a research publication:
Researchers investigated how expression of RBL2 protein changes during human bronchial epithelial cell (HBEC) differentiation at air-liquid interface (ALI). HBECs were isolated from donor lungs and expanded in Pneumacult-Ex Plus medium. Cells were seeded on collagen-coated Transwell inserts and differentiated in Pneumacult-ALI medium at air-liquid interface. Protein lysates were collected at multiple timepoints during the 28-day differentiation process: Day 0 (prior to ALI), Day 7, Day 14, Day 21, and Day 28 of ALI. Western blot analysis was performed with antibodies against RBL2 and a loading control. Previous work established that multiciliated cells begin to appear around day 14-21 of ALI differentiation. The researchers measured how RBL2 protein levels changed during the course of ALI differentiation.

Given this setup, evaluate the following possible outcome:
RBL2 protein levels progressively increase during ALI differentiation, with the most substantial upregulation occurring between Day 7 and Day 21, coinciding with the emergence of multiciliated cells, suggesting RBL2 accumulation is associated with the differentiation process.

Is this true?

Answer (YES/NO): NO